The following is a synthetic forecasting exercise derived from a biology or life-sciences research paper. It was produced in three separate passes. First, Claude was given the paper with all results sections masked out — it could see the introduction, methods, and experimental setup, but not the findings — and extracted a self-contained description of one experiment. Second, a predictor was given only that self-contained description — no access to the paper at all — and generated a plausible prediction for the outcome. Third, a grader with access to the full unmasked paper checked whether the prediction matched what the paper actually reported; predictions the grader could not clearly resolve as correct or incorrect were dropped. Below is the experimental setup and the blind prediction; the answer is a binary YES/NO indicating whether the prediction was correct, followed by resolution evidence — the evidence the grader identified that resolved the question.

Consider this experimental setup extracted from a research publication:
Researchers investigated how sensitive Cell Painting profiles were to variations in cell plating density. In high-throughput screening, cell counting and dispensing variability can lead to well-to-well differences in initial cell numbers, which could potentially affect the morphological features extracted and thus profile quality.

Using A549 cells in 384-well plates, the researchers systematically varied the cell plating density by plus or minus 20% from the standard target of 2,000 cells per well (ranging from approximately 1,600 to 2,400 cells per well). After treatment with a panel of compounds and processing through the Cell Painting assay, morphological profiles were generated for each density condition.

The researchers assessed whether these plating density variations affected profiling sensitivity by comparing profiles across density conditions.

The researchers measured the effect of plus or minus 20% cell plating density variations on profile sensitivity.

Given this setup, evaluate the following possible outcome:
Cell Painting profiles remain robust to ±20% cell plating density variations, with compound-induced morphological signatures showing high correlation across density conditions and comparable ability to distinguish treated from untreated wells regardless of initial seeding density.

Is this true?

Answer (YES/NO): YES